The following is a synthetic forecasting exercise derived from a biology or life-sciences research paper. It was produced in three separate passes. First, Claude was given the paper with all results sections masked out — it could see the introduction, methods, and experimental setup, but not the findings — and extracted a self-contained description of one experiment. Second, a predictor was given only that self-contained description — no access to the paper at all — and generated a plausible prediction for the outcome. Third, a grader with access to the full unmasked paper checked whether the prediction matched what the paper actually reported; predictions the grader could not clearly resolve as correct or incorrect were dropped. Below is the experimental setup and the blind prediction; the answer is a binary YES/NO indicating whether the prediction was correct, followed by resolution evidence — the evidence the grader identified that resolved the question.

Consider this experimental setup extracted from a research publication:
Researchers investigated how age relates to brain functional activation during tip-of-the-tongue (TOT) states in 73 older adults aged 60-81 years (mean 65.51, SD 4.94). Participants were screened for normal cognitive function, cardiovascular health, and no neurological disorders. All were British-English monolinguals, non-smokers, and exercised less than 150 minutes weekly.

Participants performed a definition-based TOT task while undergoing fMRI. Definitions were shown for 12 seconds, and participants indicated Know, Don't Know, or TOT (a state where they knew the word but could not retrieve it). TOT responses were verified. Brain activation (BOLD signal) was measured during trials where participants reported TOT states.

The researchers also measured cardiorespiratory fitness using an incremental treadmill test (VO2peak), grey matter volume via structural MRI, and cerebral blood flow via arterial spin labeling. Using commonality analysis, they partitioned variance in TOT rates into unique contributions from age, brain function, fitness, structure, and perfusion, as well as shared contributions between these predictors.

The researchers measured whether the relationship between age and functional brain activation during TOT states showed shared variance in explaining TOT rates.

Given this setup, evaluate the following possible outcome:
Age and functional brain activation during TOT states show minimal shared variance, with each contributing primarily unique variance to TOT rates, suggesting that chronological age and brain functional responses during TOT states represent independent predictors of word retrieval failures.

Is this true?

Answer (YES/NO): NO